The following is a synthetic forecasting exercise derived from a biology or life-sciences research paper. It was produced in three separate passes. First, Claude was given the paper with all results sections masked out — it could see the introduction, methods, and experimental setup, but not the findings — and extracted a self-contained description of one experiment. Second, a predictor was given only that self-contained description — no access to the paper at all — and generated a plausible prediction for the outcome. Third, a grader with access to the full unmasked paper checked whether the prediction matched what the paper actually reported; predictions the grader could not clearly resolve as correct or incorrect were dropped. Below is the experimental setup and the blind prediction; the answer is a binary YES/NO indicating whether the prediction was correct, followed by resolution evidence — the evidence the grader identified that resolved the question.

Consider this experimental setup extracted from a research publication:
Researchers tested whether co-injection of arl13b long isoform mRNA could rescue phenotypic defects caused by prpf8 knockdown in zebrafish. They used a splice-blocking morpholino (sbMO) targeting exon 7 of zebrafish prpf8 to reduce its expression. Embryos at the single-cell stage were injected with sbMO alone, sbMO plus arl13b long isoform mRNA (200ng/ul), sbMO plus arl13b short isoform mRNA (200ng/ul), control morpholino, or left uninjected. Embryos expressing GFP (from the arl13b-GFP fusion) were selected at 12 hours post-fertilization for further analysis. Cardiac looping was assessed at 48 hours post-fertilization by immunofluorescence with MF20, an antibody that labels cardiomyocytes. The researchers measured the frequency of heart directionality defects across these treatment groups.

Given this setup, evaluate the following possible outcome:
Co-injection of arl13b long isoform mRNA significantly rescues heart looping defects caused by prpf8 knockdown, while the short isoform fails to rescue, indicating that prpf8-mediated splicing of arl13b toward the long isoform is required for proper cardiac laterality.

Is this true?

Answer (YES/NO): YES